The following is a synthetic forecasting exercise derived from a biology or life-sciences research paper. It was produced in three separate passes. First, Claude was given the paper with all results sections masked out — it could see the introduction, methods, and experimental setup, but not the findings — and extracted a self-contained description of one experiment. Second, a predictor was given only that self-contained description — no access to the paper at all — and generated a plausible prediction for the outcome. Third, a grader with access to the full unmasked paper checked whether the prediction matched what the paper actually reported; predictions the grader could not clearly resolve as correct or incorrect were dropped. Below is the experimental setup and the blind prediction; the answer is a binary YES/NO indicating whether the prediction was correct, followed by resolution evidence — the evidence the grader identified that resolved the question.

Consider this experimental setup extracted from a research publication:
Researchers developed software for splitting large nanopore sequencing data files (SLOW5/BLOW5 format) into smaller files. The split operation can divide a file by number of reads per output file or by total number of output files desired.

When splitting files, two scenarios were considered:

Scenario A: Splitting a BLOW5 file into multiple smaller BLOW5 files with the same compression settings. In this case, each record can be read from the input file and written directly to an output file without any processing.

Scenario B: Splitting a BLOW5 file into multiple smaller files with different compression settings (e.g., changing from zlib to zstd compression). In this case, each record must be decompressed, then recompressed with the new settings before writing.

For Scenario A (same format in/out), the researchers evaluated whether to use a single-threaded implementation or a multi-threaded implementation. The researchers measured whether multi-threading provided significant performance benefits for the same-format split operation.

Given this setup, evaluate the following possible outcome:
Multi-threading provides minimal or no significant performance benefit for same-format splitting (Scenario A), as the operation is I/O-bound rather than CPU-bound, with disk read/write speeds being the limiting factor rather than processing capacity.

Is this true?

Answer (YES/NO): YES